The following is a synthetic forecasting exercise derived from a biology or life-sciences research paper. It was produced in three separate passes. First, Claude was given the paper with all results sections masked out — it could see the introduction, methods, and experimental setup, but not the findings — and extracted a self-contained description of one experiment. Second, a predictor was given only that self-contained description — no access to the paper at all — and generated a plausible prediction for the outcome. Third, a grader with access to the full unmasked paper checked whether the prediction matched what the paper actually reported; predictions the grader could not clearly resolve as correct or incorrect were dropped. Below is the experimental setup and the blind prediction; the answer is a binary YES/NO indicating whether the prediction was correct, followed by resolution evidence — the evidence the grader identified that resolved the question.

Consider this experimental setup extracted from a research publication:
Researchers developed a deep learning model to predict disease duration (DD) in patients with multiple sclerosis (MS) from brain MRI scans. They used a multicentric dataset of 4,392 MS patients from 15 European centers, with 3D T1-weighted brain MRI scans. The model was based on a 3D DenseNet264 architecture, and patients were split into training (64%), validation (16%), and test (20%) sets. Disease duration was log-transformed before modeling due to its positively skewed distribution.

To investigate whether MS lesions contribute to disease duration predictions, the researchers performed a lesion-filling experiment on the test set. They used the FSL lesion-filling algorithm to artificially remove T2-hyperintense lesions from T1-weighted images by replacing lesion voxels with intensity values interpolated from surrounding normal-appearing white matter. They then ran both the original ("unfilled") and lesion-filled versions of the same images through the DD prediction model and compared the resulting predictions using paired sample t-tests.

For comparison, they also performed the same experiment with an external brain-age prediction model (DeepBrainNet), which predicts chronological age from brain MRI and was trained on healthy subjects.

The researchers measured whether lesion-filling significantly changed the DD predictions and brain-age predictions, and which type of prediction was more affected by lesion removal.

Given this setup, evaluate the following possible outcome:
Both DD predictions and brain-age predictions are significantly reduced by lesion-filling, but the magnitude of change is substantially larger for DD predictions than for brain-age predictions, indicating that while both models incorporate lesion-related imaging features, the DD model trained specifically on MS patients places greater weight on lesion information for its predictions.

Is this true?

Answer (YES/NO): NO